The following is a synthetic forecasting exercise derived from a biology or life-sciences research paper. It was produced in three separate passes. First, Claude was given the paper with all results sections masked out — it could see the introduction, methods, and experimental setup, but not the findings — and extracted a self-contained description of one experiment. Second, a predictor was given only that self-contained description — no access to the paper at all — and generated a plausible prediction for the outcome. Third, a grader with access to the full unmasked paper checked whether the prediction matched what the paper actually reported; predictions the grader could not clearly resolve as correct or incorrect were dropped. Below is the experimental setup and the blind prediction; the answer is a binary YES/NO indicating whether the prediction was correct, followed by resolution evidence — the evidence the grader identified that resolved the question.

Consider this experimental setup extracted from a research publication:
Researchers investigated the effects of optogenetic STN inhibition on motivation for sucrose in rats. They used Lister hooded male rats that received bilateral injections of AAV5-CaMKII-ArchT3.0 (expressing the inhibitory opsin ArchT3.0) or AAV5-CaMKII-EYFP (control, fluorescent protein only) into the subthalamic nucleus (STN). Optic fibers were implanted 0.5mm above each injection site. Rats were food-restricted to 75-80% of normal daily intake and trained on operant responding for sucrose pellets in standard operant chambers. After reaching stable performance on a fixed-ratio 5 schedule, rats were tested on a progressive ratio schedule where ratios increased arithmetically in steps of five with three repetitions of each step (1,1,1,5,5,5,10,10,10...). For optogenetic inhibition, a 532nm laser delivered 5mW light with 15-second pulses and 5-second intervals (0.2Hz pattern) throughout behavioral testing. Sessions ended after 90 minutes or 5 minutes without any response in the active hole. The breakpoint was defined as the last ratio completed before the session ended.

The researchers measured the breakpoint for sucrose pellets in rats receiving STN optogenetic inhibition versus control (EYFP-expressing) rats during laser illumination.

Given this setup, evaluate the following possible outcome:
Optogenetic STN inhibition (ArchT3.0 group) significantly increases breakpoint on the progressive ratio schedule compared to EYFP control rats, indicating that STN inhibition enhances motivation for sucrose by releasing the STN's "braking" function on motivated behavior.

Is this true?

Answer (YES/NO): YES